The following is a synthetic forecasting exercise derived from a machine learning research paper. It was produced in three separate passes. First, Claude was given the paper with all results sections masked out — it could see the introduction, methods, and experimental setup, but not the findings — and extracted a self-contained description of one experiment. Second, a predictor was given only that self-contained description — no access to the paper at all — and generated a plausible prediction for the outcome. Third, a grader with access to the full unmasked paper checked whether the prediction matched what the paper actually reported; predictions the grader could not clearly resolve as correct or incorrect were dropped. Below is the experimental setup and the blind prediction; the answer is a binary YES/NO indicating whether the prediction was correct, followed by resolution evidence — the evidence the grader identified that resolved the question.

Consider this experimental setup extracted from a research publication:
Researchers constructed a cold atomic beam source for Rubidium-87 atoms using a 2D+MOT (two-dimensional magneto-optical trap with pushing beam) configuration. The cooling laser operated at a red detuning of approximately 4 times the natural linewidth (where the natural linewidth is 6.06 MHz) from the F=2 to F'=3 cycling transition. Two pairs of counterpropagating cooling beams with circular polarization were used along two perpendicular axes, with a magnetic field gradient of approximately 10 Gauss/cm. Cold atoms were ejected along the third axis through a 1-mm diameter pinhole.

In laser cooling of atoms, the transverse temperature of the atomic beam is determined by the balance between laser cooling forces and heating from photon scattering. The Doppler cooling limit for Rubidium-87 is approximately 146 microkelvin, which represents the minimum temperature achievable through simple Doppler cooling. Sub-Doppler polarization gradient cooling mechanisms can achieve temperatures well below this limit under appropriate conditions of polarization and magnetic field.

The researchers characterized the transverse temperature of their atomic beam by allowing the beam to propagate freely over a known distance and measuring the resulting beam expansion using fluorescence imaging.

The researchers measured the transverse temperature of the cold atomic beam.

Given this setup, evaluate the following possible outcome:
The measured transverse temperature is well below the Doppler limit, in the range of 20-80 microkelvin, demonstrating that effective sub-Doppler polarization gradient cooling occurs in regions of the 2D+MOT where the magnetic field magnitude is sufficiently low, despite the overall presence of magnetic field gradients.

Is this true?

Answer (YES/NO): NO